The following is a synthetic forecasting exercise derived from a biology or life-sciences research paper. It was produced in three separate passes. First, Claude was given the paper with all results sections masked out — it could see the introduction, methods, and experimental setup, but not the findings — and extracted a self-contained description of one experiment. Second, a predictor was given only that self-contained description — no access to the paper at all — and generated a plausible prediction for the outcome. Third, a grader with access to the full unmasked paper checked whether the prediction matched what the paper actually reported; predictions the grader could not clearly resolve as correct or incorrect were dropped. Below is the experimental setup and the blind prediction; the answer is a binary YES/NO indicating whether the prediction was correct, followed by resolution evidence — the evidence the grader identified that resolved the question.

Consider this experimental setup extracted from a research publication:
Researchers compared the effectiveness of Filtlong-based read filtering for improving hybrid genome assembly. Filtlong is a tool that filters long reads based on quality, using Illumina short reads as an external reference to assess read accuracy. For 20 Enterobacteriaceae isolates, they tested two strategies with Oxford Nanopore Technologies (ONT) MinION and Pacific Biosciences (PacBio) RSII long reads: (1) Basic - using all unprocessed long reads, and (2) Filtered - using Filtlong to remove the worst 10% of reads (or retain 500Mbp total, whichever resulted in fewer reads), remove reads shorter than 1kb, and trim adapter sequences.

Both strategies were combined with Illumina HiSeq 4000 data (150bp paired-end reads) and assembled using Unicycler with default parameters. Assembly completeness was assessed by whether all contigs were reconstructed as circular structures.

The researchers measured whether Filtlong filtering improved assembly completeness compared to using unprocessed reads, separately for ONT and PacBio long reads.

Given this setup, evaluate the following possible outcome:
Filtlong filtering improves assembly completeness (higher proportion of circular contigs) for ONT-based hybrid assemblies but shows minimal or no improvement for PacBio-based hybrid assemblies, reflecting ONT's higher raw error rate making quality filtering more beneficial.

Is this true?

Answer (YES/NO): NO